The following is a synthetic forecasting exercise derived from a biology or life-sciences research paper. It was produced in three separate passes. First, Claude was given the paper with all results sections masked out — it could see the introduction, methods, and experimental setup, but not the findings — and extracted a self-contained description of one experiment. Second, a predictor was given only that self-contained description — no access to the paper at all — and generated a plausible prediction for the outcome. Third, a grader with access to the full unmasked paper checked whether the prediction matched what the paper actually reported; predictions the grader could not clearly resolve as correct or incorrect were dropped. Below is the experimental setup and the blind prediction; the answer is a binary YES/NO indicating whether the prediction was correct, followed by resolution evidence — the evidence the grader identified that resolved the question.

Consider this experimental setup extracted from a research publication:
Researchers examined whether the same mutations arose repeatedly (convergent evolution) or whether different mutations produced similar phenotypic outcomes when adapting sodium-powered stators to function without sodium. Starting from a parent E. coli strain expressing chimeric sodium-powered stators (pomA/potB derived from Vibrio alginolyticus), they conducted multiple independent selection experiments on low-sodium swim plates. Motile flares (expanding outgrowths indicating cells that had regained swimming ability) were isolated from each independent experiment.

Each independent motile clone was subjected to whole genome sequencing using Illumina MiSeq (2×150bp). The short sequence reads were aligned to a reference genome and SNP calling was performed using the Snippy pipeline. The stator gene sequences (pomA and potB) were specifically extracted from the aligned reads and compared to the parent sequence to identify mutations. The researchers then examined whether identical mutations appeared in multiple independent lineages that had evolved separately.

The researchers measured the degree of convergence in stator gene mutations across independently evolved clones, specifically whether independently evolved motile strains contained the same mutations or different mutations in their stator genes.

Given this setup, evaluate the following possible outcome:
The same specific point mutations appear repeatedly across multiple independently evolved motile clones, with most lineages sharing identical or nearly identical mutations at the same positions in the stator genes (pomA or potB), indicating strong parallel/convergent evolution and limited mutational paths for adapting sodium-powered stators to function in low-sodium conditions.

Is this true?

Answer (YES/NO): NO